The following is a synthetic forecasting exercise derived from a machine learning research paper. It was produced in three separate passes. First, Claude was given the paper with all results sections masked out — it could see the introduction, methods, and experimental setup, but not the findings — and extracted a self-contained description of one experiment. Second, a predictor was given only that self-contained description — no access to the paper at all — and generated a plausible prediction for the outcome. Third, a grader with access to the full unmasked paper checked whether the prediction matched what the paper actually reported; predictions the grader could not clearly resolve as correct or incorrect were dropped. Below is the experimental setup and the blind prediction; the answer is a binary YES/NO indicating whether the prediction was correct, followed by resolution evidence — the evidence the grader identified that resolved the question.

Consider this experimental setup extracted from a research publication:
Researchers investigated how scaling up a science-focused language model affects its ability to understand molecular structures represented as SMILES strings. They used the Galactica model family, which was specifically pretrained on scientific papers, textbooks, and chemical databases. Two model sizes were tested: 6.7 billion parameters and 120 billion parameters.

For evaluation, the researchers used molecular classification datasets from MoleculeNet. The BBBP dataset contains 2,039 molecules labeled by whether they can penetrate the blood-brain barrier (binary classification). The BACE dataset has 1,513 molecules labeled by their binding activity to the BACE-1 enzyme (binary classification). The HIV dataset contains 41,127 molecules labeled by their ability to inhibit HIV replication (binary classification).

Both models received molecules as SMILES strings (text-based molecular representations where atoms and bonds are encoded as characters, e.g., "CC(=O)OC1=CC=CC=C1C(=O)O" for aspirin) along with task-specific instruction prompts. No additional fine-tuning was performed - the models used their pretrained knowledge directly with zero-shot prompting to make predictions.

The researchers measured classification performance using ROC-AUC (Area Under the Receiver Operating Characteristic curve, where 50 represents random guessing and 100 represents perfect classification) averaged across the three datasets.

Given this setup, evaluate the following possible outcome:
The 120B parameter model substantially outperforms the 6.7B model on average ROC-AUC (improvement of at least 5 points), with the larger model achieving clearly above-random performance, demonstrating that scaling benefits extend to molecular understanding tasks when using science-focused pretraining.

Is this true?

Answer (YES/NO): YES